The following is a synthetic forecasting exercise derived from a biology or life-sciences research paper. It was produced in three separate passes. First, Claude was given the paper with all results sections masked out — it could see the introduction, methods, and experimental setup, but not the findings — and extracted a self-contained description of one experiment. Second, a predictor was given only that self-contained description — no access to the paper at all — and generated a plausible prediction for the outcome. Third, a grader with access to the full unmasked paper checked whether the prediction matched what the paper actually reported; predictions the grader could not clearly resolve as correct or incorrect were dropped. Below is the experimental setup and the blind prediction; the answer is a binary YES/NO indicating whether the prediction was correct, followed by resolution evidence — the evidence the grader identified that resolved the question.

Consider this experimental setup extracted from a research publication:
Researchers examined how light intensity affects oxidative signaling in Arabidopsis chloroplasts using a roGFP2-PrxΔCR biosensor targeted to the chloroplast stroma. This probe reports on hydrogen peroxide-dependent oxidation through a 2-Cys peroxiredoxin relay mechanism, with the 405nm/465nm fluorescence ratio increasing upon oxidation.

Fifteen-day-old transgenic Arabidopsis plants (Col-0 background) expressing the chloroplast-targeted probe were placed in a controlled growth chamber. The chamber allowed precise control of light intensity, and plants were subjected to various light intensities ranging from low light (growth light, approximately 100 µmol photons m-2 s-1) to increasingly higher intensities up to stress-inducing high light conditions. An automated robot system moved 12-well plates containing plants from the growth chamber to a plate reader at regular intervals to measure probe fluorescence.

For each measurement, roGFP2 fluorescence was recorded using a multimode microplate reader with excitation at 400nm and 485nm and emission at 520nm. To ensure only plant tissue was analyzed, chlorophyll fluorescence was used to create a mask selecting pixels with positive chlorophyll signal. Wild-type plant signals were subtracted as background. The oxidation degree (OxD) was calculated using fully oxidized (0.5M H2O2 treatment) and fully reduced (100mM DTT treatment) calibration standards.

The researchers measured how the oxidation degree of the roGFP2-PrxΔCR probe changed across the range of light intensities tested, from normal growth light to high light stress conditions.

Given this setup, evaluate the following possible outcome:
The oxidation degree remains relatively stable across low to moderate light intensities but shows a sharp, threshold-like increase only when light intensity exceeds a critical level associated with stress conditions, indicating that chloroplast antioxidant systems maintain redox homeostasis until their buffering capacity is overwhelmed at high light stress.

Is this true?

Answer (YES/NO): NO